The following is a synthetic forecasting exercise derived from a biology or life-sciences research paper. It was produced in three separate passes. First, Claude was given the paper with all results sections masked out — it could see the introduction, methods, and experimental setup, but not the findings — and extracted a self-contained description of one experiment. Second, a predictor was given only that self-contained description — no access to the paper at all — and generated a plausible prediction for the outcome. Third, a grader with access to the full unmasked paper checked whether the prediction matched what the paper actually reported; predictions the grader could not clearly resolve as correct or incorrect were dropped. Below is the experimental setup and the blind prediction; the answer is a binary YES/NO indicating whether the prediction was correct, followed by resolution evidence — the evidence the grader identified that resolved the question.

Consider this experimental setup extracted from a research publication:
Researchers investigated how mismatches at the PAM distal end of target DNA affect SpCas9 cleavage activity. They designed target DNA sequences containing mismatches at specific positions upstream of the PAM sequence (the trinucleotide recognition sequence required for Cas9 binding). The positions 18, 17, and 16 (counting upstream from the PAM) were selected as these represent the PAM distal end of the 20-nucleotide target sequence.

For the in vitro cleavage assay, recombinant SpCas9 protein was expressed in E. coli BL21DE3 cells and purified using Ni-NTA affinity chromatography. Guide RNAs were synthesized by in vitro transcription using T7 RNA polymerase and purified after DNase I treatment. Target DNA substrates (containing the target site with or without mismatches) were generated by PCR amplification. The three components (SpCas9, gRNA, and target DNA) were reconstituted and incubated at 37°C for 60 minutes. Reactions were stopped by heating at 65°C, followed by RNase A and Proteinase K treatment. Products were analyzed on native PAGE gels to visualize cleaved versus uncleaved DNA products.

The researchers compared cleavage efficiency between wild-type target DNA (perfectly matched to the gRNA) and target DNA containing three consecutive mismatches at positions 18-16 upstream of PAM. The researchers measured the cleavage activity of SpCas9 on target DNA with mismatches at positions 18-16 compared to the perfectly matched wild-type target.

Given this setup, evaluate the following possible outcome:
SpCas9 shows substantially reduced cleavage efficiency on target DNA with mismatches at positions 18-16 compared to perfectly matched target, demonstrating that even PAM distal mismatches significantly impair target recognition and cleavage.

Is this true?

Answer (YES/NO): YES